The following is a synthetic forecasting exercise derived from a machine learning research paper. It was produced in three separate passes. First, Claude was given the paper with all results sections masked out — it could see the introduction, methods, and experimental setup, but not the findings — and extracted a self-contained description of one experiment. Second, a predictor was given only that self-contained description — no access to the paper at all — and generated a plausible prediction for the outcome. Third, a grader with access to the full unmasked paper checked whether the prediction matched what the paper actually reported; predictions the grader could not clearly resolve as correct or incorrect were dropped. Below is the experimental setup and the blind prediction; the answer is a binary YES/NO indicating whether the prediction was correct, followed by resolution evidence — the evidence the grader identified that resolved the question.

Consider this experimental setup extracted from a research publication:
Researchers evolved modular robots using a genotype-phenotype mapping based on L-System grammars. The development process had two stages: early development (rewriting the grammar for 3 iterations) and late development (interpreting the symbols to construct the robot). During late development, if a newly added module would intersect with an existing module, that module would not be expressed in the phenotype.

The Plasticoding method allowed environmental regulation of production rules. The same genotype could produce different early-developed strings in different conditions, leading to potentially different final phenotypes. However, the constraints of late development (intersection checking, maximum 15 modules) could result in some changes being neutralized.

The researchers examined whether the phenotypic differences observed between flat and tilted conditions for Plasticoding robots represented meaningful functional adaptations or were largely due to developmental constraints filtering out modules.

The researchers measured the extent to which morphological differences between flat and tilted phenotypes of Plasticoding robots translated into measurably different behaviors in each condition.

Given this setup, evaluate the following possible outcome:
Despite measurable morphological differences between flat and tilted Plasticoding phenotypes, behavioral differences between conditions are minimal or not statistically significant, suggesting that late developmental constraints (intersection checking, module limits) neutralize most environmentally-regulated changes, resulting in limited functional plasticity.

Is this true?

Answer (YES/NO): NO